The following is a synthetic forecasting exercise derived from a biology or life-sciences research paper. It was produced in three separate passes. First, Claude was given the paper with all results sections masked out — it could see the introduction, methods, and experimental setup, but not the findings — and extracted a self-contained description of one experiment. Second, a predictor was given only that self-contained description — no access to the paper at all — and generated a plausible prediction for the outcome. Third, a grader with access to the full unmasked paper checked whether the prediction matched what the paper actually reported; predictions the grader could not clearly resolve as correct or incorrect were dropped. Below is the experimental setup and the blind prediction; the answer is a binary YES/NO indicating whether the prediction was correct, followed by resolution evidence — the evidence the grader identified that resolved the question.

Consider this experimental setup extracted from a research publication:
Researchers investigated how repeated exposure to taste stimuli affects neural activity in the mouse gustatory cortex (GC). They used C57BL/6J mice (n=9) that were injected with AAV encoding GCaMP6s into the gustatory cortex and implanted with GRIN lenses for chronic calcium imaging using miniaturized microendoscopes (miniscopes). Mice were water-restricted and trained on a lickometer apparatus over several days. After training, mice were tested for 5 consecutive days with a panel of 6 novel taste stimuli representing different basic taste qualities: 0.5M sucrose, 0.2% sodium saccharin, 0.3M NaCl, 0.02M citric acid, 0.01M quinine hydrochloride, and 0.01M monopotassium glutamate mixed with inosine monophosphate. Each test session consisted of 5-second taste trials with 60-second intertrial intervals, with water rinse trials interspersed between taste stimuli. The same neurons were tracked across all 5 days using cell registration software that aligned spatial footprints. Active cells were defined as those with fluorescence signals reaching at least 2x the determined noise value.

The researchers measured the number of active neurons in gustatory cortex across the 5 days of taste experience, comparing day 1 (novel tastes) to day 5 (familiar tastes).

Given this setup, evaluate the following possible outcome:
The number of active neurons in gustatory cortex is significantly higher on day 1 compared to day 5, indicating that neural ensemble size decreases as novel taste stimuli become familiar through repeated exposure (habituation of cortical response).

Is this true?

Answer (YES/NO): YES